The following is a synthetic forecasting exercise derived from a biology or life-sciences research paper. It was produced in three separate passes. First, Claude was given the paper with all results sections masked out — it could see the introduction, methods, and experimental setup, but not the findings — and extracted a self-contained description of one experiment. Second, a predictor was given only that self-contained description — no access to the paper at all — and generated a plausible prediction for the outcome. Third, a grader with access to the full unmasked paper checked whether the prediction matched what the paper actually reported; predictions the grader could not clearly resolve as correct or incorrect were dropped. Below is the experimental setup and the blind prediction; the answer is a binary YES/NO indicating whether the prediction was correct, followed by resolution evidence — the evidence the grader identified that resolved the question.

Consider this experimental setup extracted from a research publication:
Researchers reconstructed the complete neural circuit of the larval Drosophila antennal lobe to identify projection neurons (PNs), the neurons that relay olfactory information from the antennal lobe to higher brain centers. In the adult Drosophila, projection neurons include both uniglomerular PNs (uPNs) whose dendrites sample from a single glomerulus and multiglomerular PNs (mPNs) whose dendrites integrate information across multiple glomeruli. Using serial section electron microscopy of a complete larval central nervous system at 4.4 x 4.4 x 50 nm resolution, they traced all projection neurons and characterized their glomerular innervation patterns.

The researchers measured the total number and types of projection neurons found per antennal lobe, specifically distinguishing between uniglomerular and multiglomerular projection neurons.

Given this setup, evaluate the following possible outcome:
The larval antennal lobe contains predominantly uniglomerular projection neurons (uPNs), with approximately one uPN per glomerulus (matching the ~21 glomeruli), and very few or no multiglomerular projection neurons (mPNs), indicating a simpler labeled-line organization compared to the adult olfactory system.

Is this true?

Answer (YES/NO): NO